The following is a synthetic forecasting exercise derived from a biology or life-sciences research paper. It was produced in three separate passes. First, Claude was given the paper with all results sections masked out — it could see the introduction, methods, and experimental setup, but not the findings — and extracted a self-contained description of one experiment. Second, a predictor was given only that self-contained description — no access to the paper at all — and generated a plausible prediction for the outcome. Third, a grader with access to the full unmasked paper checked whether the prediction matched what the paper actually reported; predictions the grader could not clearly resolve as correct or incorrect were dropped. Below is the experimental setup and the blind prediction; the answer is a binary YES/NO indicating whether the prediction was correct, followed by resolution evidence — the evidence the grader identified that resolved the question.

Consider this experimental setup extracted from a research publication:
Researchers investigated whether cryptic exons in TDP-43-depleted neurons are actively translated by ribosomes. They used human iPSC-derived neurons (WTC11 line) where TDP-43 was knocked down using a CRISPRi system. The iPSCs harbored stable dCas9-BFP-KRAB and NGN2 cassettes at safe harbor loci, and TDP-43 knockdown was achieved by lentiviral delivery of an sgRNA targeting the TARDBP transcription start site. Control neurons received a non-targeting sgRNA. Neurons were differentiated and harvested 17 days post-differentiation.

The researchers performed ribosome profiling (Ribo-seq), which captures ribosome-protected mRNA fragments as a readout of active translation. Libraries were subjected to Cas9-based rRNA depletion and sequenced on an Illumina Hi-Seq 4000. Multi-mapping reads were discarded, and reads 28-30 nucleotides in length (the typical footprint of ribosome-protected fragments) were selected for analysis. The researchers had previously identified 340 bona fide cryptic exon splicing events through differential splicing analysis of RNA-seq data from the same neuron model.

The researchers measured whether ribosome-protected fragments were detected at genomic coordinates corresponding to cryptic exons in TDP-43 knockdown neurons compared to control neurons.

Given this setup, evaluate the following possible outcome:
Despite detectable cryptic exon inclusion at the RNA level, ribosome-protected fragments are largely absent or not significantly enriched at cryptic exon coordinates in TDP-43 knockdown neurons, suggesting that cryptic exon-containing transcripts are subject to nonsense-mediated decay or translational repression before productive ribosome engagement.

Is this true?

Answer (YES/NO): NO